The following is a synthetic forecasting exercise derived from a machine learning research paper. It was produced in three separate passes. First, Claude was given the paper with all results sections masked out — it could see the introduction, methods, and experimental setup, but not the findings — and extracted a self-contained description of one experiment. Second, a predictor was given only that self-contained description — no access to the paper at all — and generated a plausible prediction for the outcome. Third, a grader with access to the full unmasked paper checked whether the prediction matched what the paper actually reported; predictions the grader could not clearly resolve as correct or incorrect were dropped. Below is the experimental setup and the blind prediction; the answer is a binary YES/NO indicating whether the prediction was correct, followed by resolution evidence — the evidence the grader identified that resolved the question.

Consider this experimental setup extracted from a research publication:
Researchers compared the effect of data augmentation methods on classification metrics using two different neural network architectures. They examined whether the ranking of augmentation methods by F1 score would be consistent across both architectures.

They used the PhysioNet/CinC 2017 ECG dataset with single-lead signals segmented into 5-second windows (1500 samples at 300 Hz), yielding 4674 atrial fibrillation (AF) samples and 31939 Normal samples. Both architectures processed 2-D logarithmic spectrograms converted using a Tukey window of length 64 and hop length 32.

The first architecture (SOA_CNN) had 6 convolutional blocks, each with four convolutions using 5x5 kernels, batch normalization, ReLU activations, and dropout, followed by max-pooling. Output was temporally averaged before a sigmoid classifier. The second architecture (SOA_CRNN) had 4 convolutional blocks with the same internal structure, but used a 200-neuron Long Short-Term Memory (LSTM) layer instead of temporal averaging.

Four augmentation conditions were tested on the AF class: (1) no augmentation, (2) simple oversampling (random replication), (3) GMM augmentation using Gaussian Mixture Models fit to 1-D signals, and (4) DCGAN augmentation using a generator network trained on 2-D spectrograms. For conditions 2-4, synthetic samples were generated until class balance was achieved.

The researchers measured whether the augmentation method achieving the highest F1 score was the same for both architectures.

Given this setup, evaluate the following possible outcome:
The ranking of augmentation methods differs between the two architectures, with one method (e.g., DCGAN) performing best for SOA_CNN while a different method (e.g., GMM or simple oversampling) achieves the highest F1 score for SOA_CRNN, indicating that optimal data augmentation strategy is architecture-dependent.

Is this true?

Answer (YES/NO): NO